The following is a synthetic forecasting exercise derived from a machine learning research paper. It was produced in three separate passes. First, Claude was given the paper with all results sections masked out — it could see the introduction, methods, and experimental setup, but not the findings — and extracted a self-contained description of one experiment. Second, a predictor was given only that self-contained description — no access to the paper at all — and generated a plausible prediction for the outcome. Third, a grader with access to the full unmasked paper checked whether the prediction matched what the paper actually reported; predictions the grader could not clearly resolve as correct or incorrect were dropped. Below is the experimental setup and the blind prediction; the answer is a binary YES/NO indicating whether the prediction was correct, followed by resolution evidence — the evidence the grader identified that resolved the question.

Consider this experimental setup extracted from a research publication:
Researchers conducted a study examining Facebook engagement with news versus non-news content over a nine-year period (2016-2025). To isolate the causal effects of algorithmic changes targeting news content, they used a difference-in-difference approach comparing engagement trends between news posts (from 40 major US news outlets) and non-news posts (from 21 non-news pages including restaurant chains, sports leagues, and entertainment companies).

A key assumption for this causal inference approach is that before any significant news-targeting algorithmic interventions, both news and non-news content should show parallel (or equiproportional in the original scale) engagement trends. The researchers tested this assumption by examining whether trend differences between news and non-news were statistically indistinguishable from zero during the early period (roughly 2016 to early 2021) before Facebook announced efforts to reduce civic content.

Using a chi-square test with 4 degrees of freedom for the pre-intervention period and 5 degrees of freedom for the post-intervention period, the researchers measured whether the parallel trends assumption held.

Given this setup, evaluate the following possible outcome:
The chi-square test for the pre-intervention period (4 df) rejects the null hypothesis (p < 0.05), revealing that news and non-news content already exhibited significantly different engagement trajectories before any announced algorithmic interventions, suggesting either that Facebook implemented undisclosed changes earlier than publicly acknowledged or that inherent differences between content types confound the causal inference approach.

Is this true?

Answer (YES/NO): NO